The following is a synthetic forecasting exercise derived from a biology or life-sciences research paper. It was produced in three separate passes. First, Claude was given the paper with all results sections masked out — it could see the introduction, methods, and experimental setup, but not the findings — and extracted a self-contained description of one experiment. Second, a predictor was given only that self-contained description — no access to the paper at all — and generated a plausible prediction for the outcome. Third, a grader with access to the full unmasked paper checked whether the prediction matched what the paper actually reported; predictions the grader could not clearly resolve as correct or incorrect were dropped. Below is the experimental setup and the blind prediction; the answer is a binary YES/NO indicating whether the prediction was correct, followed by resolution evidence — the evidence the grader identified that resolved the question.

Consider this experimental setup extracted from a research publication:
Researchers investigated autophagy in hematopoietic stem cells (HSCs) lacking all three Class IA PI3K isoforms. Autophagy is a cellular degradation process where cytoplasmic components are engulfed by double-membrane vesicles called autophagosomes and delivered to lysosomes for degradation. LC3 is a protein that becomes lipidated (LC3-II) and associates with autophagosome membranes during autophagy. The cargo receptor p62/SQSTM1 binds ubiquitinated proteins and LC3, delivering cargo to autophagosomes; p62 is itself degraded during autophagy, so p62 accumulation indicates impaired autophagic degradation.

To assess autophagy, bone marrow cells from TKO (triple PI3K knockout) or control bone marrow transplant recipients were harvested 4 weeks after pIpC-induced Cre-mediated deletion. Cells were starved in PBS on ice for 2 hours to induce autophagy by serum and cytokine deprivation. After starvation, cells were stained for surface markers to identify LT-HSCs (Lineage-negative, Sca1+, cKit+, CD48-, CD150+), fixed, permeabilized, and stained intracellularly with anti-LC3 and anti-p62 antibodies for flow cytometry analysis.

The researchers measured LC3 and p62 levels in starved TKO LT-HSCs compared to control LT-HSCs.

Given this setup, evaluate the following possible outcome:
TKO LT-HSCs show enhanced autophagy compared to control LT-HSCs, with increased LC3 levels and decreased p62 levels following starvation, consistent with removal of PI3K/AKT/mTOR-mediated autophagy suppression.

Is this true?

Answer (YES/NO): NO